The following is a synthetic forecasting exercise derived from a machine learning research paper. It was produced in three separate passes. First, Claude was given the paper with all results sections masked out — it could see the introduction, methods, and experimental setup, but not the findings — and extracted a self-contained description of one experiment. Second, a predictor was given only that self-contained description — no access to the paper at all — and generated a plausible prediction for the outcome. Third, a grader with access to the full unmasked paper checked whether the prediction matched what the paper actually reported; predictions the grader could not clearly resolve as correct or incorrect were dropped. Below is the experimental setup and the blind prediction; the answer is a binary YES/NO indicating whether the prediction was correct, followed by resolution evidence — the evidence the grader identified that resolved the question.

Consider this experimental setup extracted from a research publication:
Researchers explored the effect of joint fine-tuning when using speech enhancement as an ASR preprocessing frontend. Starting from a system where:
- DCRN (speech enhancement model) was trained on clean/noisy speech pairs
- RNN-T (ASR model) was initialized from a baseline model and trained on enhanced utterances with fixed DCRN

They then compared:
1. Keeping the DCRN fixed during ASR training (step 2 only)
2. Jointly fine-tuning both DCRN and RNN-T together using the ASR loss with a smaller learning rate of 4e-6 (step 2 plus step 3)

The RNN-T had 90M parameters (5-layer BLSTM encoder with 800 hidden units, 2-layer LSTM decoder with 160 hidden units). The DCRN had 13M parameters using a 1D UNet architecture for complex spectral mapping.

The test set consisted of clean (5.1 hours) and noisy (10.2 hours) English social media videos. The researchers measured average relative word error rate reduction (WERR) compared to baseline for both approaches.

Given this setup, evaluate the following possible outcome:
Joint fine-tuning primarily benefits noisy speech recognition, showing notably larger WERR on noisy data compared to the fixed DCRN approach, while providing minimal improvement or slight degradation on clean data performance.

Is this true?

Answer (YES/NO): NO